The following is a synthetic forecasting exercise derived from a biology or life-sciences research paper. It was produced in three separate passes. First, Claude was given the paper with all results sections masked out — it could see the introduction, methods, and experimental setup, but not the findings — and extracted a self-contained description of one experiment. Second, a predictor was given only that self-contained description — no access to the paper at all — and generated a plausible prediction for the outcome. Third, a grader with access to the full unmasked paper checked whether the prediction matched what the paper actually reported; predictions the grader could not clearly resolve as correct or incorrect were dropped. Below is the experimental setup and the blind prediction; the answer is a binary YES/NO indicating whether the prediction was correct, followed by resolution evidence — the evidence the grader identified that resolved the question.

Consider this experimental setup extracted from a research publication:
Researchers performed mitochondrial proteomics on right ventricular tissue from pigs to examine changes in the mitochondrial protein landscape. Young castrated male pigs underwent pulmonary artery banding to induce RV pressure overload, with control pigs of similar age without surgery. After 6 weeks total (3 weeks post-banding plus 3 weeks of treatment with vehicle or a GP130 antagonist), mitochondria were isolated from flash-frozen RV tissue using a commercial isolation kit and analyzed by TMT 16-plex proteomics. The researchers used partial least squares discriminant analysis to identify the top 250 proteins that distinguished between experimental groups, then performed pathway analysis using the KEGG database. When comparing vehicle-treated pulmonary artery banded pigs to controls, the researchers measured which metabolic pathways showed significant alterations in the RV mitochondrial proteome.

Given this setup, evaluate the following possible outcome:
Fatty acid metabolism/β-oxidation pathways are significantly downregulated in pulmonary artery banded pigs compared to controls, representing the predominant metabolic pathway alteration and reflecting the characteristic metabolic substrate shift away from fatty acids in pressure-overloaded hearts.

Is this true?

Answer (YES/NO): NO